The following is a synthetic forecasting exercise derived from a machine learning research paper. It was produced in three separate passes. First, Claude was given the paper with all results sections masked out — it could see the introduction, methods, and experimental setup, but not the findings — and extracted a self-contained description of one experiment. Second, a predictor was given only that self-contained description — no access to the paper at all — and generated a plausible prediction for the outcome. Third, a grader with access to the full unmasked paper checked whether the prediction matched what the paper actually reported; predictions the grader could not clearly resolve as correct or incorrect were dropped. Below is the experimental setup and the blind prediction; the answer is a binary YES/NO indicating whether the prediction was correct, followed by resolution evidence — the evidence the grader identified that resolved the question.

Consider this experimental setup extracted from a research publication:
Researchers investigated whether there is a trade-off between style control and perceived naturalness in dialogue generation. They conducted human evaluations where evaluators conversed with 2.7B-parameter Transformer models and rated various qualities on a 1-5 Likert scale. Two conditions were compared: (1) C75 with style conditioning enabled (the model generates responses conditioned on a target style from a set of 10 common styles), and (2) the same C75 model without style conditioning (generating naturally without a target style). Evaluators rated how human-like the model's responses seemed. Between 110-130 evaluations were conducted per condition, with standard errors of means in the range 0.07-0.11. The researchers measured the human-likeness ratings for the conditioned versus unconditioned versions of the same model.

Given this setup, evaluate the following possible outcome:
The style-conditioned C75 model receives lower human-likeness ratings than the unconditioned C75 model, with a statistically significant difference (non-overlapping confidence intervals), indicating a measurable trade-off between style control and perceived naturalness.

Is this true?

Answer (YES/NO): YES